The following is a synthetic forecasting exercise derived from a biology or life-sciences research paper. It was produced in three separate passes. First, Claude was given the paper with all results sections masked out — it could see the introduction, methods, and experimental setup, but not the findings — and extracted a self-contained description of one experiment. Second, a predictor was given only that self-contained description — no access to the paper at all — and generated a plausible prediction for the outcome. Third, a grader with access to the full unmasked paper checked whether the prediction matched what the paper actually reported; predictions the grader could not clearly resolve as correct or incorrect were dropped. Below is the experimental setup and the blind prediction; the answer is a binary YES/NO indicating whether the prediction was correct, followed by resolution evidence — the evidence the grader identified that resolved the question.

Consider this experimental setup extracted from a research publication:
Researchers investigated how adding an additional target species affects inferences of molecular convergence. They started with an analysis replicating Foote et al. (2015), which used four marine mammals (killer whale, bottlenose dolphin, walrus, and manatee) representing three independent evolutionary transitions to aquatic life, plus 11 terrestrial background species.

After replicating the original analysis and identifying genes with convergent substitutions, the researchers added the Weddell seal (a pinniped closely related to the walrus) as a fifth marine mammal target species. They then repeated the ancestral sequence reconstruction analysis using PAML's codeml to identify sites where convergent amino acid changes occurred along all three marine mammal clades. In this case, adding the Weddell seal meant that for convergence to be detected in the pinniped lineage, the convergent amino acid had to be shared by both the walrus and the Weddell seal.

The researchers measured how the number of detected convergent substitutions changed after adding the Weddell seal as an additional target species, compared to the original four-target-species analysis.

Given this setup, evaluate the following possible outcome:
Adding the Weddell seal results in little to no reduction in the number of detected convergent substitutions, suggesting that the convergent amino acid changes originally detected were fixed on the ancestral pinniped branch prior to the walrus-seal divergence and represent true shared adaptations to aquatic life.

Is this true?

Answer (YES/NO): NO